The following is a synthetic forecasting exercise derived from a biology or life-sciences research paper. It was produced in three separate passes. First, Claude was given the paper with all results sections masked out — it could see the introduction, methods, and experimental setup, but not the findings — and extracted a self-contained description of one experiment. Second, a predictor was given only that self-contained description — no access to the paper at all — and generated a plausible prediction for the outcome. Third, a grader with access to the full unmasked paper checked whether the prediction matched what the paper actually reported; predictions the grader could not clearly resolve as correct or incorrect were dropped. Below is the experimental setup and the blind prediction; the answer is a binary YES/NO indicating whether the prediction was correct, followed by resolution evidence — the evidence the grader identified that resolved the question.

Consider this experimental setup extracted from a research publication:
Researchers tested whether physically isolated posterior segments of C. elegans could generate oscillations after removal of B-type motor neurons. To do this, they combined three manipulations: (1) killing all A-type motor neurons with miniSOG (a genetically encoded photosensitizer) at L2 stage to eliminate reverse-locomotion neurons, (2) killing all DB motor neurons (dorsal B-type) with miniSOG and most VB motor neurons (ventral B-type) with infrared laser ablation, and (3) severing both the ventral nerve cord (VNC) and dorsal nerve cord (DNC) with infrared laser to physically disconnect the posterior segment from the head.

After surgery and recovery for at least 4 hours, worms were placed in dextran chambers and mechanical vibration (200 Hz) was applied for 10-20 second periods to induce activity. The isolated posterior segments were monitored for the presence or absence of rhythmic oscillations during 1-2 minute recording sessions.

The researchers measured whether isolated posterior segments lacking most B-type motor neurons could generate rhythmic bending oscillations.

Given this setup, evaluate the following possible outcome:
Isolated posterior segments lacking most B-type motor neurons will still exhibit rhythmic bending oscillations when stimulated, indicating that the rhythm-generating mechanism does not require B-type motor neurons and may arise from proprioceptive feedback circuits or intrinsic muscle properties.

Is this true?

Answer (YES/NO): NO